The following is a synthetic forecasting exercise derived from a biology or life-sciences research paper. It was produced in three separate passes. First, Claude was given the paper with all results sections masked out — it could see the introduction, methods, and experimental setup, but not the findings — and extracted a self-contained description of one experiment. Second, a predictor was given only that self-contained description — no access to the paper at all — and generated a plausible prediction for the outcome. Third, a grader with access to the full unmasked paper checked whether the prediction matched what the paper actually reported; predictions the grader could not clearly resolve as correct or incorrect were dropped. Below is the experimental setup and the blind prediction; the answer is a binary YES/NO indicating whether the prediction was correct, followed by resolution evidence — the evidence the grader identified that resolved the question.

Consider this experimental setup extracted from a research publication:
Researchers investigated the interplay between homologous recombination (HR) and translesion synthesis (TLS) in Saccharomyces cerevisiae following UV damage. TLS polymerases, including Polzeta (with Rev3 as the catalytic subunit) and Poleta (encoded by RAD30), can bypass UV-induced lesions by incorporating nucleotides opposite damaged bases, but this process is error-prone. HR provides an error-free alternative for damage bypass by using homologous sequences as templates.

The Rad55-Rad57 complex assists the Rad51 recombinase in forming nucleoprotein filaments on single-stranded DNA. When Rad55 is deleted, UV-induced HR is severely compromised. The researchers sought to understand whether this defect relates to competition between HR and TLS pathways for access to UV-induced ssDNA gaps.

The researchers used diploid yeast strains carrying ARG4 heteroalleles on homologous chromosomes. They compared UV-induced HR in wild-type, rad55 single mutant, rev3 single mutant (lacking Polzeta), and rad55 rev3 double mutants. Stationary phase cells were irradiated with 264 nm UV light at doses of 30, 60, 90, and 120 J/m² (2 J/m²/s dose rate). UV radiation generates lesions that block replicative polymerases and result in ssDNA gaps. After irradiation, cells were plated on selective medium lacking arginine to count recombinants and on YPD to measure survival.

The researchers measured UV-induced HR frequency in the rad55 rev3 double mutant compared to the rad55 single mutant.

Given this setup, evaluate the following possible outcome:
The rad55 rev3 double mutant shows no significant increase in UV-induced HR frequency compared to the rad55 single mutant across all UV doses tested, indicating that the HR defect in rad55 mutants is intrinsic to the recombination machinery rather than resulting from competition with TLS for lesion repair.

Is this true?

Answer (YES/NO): NO